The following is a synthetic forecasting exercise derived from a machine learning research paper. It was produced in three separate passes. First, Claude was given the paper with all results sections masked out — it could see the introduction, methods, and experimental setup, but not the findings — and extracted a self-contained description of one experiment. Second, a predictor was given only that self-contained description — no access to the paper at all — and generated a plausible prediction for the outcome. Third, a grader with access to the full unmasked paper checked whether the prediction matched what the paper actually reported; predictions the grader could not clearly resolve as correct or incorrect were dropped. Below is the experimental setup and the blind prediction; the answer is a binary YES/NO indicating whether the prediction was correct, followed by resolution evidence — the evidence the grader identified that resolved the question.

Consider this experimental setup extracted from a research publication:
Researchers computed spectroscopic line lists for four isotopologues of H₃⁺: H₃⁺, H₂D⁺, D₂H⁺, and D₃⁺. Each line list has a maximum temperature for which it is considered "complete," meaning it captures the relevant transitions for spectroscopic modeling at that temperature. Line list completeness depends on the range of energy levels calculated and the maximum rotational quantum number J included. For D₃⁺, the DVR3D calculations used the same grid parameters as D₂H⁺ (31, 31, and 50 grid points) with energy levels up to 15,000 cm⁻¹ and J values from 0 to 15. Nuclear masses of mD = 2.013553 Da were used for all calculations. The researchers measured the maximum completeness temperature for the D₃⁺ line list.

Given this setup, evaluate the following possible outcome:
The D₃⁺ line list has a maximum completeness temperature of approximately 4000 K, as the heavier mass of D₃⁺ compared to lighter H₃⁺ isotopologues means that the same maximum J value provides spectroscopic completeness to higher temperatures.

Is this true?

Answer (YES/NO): NO